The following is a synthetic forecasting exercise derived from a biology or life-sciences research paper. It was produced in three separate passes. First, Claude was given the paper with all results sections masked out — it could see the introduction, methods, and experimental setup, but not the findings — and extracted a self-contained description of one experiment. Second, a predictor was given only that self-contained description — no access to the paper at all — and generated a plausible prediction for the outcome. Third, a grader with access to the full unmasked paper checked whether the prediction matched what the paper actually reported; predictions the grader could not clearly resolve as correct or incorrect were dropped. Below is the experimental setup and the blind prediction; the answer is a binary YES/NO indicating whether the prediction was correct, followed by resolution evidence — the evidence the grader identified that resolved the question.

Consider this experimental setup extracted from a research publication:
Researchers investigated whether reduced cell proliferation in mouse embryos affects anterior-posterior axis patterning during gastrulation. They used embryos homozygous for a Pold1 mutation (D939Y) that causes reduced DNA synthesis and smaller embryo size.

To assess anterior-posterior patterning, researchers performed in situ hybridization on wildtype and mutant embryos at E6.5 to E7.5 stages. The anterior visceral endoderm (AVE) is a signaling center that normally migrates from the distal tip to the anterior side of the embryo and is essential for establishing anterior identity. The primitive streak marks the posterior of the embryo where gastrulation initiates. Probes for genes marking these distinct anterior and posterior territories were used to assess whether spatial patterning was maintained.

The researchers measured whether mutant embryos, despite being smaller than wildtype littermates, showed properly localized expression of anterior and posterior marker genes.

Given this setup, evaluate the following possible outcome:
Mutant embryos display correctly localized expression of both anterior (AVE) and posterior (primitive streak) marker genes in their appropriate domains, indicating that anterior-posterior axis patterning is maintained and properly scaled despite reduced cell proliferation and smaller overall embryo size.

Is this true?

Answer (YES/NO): YES